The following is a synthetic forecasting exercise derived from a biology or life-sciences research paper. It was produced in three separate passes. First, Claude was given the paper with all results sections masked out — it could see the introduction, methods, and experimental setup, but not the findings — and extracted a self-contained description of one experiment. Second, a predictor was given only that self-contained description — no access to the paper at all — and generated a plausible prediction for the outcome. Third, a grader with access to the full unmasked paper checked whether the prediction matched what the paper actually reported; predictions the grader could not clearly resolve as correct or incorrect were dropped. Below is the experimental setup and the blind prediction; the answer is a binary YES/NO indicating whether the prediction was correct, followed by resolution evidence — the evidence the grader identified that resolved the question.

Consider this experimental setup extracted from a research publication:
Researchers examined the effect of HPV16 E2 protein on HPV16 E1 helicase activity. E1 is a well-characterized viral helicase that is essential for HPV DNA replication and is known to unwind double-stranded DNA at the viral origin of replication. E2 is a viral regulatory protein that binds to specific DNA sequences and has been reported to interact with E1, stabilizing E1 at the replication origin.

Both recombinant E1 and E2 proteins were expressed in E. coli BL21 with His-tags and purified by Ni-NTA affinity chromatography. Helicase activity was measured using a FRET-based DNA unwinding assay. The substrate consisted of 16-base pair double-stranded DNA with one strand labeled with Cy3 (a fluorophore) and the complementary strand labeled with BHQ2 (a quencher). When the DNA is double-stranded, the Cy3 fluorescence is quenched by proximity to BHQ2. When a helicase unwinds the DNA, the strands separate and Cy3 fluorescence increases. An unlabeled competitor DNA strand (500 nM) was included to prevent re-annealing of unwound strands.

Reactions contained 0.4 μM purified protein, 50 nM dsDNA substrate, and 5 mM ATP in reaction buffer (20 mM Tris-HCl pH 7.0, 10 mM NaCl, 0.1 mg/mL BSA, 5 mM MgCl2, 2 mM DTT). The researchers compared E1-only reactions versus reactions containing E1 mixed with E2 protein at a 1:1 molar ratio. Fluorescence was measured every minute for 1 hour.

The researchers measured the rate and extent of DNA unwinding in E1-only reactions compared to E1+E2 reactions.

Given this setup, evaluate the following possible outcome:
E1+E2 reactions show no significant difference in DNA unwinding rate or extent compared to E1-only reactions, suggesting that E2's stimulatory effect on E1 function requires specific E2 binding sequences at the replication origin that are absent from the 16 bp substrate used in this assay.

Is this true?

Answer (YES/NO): NO